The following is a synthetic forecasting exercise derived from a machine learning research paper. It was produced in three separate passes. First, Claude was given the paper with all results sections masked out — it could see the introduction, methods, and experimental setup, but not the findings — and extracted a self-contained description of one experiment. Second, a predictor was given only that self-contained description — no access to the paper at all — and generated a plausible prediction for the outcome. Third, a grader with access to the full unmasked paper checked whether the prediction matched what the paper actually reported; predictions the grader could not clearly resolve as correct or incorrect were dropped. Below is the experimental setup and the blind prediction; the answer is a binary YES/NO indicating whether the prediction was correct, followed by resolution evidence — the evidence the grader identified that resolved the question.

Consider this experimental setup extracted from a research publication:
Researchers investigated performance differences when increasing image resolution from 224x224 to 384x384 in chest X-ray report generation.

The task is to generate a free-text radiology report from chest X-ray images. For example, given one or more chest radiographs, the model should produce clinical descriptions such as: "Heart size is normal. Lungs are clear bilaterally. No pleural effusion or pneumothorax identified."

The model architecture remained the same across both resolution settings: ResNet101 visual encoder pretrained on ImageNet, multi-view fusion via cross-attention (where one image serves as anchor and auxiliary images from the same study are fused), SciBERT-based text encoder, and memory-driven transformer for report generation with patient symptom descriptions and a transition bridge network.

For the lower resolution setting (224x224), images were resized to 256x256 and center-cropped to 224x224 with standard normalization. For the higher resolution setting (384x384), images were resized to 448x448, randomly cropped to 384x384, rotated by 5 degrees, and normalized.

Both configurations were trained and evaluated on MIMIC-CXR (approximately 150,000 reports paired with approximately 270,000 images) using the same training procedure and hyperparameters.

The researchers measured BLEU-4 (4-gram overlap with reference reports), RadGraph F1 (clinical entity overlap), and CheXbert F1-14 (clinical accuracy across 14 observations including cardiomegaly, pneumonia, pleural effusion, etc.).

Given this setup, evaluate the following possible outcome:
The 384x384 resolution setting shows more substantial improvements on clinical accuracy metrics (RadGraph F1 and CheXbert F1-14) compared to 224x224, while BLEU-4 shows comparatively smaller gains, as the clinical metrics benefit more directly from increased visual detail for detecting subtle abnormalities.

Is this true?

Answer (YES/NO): NO